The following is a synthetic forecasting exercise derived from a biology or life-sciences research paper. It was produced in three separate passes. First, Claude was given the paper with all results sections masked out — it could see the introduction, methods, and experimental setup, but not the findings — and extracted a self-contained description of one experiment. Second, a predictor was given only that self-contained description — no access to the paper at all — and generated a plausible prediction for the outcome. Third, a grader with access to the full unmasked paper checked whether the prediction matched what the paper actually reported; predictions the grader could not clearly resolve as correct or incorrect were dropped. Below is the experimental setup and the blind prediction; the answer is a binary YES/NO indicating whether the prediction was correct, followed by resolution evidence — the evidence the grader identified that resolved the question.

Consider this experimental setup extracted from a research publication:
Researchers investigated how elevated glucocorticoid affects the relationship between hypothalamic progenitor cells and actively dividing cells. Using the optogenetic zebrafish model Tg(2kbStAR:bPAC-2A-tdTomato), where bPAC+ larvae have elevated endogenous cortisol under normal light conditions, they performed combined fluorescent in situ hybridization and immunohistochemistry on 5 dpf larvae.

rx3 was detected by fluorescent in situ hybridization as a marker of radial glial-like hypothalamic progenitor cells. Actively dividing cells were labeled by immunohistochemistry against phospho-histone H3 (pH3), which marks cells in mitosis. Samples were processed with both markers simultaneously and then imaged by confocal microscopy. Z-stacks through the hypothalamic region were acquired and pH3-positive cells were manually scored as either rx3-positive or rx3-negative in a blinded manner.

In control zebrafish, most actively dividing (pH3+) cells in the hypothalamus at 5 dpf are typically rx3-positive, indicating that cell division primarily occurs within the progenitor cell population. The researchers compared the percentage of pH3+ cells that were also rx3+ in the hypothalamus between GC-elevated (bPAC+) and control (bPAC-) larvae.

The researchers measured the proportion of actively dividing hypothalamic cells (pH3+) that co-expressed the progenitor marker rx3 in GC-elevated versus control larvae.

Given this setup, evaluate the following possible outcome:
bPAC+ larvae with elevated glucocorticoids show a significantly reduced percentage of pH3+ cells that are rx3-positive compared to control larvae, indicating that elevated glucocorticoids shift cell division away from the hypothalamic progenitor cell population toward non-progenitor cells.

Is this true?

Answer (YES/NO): NO